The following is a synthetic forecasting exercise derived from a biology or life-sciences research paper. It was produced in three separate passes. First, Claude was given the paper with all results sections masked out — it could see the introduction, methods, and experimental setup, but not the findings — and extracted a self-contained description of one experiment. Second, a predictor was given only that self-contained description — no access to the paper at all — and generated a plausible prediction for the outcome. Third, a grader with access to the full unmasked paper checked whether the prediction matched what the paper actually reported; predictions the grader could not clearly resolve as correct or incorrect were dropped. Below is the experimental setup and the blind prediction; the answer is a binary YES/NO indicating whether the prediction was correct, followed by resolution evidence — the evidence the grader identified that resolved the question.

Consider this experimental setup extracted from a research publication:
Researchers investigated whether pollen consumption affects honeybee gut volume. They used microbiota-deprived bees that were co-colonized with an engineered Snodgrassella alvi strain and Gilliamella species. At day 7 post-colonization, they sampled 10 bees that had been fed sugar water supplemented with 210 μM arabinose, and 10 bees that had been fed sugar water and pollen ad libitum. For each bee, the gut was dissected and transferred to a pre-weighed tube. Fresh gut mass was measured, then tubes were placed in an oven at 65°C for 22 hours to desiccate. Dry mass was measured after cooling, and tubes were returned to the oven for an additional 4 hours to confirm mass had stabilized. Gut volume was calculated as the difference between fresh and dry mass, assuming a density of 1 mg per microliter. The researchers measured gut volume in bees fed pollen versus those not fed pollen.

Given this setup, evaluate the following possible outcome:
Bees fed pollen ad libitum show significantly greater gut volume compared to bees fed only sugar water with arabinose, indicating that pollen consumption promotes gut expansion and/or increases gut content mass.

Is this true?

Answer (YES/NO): NO